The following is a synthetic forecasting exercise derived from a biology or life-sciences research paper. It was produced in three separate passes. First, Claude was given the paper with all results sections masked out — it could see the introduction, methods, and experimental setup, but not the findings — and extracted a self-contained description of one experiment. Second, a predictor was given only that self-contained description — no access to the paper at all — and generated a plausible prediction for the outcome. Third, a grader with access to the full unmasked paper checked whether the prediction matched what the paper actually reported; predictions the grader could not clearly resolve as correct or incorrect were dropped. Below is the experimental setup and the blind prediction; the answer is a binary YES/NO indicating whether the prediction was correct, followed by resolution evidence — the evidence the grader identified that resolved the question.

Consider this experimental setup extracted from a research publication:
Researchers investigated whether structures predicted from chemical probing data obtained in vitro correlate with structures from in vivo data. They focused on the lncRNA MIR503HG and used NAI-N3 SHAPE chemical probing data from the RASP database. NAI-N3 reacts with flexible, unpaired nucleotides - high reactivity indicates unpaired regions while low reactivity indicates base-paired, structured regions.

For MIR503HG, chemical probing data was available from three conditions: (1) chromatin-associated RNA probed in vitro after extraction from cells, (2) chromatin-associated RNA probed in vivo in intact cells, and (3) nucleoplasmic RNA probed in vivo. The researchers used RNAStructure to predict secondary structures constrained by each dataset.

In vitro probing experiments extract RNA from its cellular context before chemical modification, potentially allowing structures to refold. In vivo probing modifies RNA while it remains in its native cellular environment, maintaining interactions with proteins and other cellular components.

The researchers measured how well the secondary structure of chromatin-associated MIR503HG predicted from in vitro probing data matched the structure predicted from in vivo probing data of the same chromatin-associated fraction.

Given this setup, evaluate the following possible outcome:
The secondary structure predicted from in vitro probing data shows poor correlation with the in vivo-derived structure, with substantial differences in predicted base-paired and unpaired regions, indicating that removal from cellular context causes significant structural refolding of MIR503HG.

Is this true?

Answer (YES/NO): NO